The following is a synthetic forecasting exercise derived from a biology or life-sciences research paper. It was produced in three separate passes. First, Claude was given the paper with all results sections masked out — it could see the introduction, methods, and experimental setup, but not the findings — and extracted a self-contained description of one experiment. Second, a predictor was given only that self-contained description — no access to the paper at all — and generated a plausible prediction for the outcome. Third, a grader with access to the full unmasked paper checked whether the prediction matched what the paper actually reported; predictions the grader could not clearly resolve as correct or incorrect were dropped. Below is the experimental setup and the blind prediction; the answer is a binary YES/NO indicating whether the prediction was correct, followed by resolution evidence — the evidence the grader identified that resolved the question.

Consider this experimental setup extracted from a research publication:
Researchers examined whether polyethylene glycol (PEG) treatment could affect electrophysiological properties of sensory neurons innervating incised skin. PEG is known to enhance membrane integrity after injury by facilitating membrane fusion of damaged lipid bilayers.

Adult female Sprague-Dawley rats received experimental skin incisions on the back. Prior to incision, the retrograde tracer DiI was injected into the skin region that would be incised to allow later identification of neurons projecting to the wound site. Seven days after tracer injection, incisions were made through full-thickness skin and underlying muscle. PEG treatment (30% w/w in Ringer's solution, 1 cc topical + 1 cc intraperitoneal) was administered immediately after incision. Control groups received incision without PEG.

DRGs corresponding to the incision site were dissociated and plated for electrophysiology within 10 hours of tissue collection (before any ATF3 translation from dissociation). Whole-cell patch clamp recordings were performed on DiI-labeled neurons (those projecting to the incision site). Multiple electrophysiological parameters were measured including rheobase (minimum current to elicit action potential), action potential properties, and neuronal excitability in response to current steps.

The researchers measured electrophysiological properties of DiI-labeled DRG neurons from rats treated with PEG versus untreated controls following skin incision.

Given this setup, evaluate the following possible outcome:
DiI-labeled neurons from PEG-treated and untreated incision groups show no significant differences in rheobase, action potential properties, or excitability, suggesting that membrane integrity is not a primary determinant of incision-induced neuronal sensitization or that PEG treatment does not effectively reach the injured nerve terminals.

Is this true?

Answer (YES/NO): NO